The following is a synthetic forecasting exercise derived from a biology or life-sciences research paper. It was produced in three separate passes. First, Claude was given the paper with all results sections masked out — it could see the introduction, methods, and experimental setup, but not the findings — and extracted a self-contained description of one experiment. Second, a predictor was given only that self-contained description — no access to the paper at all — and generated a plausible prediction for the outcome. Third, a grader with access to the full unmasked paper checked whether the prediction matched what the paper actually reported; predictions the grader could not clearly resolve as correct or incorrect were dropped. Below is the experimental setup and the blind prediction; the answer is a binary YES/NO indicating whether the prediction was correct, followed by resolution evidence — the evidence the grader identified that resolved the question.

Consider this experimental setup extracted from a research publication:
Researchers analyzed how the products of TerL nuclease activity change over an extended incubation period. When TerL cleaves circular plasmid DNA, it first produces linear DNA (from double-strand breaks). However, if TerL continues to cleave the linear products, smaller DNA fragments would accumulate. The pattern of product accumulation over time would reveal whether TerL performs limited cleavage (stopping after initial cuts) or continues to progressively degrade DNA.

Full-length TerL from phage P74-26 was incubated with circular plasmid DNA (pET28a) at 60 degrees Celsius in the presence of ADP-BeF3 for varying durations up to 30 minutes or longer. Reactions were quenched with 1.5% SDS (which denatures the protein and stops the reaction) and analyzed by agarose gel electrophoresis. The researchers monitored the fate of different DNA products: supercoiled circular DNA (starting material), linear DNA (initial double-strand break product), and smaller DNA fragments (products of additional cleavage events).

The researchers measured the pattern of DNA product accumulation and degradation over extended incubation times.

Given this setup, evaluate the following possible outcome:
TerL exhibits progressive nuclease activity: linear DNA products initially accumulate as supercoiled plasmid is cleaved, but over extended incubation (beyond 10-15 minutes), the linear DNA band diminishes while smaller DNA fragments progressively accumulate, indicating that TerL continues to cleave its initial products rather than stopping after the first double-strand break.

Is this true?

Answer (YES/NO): NO